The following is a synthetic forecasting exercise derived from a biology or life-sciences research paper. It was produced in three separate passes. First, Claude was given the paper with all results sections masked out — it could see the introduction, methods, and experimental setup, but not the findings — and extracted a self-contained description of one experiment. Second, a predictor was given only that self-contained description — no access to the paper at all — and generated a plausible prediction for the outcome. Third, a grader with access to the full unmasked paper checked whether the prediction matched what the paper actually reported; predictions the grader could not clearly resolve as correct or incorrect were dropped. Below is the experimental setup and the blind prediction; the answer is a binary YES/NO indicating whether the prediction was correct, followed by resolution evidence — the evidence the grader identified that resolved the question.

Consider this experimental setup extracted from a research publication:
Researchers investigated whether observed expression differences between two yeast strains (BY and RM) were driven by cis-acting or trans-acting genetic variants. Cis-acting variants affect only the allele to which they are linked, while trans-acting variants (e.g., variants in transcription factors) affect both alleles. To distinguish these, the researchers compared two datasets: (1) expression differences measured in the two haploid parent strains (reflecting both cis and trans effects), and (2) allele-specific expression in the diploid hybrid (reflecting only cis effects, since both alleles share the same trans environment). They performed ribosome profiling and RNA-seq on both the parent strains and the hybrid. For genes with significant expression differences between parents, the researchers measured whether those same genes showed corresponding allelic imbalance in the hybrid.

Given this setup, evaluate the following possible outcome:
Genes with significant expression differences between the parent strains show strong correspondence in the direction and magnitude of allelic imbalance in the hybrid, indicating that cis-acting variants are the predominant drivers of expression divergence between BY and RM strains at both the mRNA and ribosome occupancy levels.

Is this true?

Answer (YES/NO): NO